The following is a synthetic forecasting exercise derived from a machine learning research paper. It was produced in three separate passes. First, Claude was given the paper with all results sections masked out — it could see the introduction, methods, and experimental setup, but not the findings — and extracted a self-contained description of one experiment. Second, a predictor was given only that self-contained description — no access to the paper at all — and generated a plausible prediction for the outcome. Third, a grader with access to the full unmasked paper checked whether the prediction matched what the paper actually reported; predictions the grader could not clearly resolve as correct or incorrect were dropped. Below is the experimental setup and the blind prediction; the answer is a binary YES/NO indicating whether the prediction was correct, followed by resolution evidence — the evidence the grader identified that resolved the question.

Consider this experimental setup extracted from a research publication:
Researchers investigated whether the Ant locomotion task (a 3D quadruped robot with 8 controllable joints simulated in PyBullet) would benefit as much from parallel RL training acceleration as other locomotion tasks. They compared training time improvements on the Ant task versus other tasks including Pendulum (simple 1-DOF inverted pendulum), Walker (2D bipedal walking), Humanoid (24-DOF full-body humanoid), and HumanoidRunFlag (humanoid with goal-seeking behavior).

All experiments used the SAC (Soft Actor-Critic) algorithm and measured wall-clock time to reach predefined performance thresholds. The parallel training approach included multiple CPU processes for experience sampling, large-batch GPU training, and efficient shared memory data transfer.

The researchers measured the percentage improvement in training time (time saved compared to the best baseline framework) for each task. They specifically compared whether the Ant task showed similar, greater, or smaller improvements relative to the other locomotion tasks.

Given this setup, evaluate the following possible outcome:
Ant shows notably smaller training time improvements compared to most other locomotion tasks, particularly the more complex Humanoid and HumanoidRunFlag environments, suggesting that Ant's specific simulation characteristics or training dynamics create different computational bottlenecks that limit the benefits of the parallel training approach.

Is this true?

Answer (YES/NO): YES